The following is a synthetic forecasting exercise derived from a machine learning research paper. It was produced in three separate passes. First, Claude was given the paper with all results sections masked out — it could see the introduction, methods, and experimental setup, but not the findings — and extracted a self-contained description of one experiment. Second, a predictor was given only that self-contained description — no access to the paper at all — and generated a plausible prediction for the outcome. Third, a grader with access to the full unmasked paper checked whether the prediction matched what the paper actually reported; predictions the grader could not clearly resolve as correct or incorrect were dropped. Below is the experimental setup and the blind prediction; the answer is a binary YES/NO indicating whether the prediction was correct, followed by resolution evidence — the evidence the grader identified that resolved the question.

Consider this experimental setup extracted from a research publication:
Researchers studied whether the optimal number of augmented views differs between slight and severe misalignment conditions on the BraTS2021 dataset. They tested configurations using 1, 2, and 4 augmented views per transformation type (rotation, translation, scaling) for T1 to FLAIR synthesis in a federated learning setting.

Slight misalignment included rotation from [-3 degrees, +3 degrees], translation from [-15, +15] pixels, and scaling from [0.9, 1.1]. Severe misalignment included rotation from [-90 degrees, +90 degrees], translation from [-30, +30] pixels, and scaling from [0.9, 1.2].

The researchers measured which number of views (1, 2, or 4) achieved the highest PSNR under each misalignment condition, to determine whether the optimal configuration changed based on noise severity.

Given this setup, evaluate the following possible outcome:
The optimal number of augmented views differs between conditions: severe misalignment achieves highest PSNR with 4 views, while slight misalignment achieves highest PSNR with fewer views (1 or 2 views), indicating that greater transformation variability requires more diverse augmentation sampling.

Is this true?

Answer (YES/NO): YES